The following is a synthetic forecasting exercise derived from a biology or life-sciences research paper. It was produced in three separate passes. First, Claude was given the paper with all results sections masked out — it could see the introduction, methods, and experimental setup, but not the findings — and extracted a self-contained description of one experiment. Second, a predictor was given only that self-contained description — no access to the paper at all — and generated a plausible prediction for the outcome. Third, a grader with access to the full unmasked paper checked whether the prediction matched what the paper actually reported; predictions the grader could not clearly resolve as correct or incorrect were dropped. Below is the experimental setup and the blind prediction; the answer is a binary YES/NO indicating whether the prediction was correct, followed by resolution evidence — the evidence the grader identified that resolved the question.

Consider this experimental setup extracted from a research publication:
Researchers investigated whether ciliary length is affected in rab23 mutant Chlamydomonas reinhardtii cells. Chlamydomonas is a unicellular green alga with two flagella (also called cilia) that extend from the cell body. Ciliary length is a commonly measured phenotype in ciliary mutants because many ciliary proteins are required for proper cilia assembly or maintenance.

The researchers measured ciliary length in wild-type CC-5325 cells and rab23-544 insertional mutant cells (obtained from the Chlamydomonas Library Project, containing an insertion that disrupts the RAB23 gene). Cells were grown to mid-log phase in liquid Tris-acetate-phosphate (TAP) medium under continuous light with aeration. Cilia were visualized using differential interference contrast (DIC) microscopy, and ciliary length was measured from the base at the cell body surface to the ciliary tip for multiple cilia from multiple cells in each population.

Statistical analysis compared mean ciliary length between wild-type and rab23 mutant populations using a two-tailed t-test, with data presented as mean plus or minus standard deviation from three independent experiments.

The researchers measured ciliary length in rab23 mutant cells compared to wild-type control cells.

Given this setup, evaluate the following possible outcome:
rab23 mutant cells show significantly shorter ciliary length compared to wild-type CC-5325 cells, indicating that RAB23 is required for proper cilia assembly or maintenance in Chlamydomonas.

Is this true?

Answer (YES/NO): NO